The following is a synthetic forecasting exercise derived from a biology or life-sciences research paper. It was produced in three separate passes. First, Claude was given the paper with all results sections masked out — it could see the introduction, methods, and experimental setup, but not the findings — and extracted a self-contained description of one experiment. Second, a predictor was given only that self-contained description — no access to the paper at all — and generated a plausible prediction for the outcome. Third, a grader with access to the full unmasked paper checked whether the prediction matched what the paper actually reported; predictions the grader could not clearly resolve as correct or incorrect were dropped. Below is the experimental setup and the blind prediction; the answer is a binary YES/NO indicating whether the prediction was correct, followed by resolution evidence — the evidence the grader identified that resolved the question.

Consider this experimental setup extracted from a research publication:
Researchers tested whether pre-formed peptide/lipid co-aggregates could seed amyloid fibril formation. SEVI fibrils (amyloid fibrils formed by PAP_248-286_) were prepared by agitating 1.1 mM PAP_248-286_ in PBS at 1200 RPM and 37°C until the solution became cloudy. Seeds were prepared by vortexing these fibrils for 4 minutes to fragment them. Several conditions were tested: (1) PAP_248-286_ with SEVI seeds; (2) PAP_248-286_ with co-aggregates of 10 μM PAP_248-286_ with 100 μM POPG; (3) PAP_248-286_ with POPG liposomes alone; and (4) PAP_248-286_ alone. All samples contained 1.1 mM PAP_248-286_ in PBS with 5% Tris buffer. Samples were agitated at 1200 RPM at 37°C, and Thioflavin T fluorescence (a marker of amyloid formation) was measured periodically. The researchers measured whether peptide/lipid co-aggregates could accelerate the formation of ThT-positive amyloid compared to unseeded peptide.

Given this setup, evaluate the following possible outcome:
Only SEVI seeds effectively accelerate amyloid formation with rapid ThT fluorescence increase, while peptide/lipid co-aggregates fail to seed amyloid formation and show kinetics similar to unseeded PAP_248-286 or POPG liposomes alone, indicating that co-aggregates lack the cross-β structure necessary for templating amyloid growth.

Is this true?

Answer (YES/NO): YES